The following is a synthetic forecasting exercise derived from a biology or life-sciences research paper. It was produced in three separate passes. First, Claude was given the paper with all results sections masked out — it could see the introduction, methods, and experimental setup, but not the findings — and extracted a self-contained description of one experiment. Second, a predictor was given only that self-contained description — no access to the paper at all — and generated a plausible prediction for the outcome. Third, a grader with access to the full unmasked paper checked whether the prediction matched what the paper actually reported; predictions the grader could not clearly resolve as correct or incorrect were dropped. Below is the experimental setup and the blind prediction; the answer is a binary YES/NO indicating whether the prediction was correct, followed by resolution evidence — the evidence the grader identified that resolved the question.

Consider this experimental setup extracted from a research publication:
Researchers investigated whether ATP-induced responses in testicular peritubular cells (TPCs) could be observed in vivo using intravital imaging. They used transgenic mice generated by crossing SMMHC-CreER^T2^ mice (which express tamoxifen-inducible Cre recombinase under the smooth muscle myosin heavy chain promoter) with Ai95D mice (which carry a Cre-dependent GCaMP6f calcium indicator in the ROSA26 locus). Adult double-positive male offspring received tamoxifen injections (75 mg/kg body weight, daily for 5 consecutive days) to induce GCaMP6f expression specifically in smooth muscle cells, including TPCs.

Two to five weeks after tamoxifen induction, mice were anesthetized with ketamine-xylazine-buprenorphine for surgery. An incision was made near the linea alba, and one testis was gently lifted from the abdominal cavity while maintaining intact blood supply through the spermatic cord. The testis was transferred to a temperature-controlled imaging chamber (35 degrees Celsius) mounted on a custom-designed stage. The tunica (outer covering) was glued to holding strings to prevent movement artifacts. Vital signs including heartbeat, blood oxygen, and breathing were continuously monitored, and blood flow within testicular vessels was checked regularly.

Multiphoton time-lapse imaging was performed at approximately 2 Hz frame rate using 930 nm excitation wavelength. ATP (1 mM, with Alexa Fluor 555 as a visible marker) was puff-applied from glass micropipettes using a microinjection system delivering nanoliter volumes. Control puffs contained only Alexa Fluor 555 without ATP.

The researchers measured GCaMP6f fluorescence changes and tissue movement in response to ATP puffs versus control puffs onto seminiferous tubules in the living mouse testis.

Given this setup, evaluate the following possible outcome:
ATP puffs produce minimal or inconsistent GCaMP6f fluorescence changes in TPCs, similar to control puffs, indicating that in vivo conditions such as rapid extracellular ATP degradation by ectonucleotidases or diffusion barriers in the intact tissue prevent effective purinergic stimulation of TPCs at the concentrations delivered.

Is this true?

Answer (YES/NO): NO